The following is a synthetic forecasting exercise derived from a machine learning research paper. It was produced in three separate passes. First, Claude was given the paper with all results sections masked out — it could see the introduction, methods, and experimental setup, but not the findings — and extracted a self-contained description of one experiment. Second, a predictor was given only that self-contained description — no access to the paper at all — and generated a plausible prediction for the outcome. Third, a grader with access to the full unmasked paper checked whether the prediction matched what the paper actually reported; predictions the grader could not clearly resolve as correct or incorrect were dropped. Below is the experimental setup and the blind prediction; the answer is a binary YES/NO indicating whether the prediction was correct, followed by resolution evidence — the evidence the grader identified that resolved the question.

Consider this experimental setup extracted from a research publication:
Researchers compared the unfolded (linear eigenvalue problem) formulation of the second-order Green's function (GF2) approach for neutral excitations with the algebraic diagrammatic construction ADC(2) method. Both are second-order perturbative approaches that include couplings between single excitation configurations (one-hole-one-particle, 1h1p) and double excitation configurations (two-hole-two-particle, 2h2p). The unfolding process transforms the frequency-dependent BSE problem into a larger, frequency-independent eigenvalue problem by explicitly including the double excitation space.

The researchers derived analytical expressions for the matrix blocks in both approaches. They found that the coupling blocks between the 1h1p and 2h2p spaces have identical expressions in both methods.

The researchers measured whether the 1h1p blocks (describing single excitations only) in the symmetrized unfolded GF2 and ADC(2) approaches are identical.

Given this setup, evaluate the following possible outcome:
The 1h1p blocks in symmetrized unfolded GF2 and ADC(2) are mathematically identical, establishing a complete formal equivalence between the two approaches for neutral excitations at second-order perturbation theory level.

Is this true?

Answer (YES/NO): NO